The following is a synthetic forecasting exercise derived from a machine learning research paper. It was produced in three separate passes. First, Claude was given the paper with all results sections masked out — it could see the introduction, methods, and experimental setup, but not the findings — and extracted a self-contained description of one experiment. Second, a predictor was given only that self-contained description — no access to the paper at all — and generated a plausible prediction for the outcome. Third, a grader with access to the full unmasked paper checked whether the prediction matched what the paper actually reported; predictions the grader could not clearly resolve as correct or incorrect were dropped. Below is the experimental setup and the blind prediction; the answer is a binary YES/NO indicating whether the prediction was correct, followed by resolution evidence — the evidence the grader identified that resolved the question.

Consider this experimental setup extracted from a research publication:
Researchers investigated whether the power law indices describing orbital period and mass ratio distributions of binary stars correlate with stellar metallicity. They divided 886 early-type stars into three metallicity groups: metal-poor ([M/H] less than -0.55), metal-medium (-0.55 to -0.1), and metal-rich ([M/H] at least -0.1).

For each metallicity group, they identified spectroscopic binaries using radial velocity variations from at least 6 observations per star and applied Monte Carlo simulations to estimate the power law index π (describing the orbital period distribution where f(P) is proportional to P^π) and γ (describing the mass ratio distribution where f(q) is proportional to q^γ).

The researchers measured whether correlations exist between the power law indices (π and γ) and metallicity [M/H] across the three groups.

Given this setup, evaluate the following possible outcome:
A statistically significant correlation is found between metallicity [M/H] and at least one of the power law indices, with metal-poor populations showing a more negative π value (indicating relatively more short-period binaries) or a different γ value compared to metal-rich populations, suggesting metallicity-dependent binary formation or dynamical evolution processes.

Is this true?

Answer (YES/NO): NO